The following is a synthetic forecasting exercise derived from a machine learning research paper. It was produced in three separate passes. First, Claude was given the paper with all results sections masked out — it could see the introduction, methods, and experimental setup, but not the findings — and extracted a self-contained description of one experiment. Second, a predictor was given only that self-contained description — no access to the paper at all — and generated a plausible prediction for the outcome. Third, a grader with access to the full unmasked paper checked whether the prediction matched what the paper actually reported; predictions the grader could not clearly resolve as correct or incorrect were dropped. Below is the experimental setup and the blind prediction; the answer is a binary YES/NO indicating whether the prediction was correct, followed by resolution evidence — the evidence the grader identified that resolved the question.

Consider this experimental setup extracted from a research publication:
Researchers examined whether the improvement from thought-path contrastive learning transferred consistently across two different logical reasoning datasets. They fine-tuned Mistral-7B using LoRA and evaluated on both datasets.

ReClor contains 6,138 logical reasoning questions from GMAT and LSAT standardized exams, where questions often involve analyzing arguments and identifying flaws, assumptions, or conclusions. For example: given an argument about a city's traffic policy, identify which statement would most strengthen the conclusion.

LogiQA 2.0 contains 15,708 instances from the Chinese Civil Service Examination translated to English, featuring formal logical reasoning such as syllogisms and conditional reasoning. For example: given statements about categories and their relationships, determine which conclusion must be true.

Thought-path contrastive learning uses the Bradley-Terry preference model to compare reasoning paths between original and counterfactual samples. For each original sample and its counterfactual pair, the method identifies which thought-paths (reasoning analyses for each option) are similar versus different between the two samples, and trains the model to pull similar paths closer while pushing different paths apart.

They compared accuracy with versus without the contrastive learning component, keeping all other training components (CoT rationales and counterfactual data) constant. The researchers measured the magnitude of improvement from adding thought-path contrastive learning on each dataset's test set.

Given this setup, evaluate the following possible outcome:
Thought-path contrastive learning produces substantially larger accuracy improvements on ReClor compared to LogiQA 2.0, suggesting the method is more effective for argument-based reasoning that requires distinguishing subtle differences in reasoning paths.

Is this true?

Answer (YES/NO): NO